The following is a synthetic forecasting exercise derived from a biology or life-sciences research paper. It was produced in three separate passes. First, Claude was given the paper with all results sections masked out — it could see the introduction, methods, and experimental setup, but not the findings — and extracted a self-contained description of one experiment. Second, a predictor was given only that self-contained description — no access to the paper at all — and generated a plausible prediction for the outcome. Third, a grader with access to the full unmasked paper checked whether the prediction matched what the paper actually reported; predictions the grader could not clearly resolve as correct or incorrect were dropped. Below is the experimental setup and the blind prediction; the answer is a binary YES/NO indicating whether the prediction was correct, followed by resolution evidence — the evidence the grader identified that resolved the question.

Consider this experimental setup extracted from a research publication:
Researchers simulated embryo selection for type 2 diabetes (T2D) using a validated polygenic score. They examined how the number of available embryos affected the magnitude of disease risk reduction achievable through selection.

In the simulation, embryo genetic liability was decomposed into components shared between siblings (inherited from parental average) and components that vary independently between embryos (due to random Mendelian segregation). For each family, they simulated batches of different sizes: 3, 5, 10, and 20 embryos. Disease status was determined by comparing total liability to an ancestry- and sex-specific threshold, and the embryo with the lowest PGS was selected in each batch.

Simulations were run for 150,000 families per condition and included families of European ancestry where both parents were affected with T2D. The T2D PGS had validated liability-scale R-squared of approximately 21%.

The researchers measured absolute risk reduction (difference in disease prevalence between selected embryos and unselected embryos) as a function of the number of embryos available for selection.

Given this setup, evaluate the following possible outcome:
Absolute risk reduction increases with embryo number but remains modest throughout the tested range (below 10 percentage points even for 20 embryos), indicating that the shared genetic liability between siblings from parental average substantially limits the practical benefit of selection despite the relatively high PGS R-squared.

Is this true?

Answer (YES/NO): NO